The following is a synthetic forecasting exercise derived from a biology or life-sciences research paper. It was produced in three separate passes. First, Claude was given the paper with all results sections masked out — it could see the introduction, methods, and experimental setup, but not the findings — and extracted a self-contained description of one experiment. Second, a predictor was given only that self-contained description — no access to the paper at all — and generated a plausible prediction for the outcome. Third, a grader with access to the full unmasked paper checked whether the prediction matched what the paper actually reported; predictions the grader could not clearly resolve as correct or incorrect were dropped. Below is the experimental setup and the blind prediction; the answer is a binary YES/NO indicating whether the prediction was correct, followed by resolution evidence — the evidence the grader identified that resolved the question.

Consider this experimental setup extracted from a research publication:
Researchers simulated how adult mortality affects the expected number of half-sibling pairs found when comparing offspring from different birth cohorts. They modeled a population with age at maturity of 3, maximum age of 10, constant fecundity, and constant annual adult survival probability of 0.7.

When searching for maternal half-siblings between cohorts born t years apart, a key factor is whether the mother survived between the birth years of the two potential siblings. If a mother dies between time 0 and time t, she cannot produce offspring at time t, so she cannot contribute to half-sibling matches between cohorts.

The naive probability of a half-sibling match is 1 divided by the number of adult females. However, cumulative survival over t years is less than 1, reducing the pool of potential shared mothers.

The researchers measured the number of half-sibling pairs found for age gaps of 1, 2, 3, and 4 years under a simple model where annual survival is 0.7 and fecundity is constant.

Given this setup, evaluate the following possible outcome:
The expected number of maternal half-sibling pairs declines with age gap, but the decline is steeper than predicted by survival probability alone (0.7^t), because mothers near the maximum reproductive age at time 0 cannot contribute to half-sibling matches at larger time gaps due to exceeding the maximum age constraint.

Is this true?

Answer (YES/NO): NO